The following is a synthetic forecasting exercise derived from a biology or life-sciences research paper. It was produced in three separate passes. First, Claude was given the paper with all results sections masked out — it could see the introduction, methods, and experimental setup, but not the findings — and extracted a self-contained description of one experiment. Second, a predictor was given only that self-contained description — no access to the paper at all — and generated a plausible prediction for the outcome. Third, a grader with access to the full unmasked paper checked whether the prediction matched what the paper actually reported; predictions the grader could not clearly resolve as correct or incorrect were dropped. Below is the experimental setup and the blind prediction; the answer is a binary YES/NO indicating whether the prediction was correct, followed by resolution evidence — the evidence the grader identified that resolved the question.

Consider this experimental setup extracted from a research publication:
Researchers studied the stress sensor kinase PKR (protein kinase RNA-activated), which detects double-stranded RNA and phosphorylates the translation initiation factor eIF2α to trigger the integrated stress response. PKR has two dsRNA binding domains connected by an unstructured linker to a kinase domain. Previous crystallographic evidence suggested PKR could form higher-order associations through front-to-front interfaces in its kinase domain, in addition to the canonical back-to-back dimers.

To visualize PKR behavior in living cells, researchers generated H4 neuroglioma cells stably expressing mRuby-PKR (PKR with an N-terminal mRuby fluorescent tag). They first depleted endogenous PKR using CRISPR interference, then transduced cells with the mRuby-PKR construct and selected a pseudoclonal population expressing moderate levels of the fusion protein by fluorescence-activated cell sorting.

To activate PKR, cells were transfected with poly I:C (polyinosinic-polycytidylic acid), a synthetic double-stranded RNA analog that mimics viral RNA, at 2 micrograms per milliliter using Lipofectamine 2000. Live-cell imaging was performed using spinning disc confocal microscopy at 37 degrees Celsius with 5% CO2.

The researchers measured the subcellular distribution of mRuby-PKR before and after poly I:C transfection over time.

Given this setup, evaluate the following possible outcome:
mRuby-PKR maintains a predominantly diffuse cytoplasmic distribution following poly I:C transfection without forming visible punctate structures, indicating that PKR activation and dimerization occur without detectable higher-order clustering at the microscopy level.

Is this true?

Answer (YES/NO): NO